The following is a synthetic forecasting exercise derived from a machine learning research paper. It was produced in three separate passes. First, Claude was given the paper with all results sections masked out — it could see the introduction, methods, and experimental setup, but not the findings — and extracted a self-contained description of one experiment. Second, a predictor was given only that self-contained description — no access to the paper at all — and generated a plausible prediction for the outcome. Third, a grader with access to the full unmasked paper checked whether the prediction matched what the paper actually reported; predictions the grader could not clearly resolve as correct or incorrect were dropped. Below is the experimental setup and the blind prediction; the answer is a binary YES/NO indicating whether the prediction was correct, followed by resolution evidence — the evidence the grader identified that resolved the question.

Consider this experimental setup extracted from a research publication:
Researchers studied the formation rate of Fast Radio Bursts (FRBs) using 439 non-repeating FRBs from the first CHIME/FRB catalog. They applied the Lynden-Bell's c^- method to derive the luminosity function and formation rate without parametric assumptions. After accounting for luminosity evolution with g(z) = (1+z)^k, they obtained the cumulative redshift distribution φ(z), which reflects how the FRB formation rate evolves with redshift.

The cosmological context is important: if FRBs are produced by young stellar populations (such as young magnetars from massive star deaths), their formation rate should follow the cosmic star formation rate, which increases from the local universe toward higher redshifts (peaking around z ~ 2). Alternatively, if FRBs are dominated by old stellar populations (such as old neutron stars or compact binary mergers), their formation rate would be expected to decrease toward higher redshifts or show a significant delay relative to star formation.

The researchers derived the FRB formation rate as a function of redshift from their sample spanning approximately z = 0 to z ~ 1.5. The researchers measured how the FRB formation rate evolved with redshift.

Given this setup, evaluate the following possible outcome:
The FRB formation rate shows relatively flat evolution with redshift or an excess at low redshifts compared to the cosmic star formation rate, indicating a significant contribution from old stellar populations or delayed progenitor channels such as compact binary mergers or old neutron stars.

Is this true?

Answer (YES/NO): YES